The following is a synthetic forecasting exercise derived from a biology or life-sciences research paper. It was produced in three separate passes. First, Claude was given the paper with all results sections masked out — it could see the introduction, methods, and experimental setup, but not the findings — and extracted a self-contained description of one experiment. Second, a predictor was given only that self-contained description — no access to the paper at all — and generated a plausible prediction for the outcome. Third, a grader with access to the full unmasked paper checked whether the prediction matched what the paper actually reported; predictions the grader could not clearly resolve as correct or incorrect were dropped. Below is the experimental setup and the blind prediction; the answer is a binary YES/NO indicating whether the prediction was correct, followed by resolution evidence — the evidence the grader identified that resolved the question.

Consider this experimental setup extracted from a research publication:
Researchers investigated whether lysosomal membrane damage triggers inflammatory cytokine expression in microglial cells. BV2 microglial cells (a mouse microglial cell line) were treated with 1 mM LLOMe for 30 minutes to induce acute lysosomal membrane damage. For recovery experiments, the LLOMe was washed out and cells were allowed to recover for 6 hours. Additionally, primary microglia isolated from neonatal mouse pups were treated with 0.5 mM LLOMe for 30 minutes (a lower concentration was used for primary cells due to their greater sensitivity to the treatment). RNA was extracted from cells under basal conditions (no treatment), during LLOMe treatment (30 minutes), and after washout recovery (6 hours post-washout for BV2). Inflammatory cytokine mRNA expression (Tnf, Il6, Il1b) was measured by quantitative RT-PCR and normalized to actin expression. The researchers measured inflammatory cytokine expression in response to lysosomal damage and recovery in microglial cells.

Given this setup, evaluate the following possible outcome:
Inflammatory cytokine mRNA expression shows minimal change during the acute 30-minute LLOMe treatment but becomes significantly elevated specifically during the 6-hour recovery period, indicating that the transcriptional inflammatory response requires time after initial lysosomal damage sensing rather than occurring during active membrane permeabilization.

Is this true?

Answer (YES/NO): NO